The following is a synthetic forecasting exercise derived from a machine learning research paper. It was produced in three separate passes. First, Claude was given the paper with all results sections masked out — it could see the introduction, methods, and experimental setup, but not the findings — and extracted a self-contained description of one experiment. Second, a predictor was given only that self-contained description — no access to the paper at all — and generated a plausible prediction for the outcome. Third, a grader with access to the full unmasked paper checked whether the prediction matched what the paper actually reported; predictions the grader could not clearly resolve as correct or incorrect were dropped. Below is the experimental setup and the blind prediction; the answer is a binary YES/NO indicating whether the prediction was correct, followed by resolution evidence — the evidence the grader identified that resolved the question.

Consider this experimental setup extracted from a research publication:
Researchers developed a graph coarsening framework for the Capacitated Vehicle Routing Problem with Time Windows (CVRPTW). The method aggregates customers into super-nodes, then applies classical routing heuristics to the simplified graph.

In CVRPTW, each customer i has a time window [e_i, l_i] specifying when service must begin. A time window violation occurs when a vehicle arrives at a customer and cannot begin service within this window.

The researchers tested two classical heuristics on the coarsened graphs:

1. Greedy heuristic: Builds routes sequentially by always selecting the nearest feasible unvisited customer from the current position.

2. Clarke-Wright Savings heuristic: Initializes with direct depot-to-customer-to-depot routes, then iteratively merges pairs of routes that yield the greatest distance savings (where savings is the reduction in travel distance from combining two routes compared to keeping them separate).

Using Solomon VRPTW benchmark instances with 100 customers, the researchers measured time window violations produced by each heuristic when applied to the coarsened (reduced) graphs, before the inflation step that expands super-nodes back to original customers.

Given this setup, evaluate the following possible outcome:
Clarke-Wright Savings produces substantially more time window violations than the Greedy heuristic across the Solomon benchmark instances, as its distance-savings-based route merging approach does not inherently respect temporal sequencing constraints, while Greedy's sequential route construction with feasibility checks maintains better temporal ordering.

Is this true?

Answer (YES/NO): YES